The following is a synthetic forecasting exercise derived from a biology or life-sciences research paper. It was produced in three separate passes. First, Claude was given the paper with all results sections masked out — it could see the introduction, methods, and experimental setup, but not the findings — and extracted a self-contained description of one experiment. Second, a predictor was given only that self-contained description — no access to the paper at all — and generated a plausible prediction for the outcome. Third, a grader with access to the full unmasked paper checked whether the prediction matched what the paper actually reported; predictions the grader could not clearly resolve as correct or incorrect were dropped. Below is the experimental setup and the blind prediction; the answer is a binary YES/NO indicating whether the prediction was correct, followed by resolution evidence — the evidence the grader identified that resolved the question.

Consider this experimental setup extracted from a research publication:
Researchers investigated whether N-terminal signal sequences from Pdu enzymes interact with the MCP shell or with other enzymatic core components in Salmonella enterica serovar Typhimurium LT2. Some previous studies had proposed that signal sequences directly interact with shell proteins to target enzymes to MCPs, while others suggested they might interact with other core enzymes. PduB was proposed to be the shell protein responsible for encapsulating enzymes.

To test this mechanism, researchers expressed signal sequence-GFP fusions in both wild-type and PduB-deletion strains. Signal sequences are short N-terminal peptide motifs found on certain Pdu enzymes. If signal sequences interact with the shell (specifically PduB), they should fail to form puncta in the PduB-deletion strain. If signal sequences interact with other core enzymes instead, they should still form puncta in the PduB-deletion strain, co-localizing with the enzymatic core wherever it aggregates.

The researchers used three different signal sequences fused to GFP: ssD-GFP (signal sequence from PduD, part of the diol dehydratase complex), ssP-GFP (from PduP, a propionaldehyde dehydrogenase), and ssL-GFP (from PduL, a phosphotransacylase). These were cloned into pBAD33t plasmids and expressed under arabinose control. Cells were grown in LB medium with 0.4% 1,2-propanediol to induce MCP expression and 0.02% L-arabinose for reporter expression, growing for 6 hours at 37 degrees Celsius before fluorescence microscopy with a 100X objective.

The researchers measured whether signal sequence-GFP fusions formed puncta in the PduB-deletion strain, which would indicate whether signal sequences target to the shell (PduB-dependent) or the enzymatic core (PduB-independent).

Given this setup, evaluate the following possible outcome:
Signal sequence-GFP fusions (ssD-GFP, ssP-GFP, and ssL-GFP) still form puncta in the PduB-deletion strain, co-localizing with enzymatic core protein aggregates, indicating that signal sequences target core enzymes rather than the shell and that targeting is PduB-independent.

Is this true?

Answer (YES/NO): YES